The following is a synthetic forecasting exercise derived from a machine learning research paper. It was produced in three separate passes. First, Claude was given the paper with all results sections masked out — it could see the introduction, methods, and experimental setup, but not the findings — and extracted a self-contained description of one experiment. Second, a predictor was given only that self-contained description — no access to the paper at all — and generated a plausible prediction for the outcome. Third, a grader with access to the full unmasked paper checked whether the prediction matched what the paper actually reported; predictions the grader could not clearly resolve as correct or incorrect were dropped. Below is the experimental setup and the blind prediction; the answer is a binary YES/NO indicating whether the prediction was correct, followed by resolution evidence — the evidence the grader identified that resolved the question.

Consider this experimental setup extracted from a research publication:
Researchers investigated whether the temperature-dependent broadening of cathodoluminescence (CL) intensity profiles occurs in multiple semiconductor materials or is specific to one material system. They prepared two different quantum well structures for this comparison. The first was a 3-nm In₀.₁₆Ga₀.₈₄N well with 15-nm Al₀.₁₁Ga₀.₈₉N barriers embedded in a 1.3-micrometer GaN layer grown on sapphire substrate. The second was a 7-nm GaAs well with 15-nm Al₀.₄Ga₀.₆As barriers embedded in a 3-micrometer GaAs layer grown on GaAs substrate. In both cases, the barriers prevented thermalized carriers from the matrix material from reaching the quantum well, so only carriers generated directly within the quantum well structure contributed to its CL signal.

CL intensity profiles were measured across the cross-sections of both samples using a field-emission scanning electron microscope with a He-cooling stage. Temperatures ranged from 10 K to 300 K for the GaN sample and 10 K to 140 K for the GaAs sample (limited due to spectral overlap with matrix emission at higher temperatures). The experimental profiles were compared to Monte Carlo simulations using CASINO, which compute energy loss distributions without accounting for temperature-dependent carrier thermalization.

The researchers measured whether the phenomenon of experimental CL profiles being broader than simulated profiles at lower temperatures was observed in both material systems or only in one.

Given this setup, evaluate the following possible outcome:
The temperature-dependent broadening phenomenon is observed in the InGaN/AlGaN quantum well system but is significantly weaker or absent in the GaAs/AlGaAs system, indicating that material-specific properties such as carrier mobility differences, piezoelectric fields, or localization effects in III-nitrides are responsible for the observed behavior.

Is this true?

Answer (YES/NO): NO